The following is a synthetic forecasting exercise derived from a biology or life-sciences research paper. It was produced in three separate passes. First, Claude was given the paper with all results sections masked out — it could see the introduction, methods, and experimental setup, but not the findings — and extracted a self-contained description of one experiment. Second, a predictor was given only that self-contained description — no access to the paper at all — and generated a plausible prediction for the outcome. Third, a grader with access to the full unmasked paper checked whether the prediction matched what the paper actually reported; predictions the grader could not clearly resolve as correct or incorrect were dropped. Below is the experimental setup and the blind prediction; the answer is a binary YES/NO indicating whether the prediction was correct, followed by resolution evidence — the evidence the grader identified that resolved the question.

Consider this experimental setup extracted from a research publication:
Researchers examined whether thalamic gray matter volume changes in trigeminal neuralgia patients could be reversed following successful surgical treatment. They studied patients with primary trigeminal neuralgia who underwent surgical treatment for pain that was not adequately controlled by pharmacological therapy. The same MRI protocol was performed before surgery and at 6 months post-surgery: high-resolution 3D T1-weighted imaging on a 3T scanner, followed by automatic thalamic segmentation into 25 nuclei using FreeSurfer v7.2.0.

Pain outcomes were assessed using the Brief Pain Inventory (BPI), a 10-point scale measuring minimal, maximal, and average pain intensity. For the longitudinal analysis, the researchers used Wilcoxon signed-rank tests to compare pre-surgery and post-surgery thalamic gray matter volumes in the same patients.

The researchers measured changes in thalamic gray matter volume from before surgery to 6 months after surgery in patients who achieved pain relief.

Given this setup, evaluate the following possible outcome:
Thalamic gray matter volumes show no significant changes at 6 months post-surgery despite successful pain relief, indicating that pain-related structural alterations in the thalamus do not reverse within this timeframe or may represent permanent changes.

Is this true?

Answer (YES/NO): YES